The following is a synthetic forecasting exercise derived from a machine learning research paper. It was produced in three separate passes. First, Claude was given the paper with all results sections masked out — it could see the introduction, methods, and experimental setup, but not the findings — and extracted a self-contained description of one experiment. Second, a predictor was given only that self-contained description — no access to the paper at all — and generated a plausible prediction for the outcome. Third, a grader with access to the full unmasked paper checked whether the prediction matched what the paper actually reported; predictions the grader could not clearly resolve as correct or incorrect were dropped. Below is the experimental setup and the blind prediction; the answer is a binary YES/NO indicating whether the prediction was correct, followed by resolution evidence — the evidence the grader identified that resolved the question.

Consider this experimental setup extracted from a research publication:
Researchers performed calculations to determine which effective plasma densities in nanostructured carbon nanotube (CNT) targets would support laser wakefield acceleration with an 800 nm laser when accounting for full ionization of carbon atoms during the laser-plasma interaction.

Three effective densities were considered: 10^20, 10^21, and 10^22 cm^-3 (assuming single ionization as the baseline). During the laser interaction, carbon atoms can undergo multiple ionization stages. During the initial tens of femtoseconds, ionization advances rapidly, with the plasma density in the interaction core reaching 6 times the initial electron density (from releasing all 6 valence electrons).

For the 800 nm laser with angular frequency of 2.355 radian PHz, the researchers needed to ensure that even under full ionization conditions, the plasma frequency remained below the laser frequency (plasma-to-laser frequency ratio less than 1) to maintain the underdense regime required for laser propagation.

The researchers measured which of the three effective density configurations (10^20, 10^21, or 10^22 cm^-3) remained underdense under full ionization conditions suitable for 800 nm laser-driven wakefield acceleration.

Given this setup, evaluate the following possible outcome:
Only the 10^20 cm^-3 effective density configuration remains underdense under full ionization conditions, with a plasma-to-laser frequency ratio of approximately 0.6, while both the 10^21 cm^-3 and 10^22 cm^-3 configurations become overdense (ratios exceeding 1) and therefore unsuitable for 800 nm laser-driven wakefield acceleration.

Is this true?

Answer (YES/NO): YES